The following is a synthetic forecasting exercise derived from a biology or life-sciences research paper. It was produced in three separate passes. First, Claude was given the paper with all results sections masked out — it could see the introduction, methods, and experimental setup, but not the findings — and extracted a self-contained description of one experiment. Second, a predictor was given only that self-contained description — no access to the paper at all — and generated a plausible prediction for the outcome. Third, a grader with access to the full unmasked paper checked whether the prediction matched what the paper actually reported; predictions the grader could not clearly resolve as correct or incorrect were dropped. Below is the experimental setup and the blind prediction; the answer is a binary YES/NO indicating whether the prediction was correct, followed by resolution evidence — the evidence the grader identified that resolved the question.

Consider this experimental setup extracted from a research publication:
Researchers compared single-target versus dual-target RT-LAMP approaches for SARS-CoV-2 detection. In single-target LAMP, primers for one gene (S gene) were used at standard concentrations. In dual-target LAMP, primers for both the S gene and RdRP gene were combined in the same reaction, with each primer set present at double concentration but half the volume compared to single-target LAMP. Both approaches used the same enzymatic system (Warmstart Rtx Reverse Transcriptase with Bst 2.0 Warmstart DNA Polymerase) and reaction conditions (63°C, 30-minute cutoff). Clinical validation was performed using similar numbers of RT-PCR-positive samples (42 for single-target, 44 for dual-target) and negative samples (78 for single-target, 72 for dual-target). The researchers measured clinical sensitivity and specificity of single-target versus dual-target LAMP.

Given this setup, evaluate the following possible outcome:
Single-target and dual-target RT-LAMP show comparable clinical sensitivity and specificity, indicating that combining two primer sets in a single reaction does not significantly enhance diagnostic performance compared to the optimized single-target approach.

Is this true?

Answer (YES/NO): NO